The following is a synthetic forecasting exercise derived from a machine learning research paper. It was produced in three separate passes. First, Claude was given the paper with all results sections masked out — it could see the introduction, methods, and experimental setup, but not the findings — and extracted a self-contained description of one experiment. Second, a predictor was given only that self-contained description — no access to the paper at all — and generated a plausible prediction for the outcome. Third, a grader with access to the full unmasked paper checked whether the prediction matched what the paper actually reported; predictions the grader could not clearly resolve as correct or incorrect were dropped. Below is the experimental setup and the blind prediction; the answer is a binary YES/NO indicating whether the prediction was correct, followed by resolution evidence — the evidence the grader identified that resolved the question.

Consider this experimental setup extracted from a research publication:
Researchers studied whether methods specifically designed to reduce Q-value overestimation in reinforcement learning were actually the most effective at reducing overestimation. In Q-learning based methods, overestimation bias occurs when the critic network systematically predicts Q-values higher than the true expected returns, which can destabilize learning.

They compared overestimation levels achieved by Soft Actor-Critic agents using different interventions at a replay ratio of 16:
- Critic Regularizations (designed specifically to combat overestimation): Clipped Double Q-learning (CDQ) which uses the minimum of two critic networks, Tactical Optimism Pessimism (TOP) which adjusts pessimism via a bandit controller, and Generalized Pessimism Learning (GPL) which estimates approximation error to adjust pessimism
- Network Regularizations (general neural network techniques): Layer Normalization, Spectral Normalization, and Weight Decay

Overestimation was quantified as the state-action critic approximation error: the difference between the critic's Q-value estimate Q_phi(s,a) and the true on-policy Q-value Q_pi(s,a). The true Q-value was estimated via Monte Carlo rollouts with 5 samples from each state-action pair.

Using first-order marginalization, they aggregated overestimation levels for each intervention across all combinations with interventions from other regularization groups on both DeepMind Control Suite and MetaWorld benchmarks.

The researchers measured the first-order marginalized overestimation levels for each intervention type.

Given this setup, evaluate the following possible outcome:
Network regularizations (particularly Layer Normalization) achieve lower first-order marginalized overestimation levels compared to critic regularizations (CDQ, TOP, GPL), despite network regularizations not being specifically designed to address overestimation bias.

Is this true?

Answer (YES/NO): YES